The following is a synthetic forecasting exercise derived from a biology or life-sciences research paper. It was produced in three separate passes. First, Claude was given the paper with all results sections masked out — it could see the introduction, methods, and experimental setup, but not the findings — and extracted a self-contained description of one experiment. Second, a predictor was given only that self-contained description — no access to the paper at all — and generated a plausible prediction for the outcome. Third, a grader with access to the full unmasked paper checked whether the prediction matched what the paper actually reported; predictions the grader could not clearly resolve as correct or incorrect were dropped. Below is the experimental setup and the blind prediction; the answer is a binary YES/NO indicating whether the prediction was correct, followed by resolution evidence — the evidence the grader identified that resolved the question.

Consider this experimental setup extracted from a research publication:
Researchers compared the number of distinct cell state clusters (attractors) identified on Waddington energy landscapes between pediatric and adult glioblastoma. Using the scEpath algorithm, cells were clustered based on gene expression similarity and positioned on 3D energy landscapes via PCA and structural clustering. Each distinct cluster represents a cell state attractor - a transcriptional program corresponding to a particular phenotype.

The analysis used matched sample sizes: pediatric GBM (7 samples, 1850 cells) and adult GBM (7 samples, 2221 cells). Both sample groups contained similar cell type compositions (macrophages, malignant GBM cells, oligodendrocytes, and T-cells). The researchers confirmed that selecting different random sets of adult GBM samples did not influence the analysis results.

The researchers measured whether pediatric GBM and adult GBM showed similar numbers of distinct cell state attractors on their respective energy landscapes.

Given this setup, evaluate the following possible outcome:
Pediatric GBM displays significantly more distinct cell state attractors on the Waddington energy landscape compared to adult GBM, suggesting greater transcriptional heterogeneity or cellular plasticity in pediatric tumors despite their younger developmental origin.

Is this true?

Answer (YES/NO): NO